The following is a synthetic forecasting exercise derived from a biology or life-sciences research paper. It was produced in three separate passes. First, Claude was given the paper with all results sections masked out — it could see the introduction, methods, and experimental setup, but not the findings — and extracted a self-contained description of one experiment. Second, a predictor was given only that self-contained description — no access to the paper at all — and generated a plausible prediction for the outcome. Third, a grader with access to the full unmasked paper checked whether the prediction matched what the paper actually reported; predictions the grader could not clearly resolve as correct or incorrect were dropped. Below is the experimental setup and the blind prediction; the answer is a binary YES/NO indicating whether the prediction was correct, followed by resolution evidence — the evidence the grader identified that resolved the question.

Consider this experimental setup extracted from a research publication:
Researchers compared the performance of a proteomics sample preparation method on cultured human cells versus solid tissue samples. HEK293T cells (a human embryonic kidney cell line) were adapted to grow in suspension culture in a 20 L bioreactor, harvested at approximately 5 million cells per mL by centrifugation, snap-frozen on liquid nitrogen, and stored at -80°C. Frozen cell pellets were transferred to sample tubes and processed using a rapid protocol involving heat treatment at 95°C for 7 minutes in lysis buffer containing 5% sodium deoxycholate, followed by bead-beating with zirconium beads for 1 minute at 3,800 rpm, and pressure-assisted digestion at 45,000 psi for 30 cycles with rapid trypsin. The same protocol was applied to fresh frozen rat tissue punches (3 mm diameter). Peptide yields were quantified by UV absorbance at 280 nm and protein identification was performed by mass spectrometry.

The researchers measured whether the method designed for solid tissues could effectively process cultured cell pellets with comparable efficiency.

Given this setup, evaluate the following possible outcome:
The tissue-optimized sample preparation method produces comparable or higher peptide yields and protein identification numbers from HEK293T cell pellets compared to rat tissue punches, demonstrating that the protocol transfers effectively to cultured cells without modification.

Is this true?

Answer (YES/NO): YES